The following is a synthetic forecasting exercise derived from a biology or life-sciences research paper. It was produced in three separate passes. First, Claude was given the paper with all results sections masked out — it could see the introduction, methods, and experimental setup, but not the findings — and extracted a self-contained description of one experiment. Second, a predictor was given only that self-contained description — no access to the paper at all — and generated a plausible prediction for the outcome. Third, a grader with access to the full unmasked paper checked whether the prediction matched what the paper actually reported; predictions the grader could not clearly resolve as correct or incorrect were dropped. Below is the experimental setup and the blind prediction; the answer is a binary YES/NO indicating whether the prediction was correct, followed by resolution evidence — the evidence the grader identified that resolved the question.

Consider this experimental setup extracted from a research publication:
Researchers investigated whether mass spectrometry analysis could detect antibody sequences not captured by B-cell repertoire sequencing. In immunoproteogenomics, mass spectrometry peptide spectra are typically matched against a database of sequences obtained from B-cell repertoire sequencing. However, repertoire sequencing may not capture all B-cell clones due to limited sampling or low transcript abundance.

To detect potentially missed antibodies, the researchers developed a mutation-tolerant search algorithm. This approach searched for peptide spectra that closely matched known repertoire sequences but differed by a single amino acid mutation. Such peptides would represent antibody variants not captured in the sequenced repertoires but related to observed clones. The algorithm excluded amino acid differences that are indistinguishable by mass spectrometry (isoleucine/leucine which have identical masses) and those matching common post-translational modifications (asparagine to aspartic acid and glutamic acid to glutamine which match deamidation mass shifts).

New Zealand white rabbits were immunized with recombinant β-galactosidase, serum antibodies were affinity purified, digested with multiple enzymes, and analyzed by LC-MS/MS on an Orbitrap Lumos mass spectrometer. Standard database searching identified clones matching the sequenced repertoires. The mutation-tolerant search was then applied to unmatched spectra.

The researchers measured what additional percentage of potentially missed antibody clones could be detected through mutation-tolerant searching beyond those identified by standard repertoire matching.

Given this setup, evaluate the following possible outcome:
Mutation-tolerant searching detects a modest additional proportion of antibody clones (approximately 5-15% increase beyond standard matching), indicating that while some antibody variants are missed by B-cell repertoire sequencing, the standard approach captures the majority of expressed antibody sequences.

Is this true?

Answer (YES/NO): YES